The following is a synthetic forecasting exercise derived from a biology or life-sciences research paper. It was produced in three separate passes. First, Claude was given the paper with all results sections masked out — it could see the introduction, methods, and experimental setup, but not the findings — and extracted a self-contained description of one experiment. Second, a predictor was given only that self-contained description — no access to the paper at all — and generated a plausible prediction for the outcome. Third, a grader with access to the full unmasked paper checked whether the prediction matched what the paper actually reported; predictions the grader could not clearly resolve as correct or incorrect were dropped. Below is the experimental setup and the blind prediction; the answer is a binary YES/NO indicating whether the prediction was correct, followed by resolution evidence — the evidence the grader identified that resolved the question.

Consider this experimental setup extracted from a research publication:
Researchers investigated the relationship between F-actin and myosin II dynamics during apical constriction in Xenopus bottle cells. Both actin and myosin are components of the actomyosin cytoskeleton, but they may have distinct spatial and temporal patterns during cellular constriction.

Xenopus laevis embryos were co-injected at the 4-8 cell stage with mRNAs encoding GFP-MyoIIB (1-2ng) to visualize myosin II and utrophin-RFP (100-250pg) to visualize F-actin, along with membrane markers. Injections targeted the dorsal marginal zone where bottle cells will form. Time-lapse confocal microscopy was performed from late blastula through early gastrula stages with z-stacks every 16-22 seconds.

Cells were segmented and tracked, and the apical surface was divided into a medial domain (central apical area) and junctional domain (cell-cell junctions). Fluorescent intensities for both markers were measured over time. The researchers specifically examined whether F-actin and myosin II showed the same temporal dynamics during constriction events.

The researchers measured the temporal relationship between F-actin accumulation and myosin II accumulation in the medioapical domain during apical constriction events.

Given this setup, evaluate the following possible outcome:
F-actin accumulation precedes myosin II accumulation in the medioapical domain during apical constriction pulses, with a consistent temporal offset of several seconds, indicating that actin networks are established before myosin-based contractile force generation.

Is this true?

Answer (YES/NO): NO